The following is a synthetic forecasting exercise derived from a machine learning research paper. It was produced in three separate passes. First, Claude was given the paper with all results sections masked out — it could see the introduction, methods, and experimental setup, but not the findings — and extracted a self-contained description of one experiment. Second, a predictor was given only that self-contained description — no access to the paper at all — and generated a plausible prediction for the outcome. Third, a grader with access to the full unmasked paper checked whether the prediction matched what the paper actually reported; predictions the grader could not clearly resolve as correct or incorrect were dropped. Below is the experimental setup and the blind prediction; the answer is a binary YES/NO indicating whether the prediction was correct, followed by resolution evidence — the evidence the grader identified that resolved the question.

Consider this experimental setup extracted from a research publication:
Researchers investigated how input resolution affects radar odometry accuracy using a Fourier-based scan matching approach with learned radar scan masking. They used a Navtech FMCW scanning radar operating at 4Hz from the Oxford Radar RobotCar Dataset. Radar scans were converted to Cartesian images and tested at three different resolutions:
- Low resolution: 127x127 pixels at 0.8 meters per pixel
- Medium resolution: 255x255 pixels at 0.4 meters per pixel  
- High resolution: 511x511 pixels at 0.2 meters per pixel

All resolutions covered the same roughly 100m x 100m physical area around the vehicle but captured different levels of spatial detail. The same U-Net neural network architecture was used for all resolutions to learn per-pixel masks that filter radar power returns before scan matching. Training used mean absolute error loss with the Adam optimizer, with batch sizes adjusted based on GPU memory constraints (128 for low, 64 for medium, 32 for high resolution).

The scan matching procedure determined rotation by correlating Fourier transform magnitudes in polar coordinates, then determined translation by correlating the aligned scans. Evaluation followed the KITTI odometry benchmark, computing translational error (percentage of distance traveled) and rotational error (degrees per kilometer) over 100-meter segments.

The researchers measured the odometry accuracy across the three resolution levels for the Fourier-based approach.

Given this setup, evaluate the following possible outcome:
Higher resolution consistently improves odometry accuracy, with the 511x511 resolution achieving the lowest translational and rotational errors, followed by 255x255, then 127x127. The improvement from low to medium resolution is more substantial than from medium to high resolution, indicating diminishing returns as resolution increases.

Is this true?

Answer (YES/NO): NO